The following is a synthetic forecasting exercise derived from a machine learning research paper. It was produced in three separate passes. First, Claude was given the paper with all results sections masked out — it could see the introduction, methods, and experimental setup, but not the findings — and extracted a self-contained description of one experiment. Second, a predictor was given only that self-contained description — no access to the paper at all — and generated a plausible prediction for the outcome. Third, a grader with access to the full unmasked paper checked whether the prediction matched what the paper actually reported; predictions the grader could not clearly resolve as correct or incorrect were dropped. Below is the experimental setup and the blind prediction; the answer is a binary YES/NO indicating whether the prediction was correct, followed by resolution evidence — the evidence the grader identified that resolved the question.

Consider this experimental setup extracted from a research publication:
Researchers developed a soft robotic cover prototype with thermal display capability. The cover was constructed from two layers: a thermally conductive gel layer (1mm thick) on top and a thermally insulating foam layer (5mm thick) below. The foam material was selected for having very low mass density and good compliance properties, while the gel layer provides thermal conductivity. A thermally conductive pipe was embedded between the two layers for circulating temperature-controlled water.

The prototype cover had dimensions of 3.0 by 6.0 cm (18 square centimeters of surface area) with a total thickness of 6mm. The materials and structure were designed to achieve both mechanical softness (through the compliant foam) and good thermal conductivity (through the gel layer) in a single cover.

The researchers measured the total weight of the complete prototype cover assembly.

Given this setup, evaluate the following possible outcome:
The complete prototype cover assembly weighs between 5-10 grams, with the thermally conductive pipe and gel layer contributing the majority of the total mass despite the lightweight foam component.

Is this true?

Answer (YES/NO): NO